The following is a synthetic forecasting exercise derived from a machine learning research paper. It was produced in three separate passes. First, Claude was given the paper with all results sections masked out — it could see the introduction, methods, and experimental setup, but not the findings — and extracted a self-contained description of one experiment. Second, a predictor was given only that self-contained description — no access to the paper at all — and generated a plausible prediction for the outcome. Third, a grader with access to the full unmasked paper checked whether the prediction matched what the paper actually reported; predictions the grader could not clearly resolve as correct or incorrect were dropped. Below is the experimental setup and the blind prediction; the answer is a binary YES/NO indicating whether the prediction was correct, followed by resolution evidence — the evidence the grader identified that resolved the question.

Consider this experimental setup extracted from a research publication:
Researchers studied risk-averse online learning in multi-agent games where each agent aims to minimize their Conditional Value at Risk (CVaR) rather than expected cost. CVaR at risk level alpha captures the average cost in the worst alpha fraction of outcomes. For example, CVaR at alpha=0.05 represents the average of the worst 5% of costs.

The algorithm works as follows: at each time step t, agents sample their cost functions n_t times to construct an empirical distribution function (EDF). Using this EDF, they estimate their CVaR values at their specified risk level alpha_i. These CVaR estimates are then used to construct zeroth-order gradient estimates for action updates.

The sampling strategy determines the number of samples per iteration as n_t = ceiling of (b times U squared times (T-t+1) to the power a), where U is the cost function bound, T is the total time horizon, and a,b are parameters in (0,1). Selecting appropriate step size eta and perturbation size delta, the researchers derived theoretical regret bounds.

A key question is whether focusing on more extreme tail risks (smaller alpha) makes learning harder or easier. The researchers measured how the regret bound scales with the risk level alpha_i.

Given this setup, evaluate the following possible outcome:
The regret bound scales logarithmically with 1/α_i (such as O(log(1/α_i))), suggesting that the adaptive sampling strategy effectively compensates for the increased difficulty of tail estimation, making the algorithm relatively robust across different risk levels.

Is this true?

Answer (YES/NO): NO